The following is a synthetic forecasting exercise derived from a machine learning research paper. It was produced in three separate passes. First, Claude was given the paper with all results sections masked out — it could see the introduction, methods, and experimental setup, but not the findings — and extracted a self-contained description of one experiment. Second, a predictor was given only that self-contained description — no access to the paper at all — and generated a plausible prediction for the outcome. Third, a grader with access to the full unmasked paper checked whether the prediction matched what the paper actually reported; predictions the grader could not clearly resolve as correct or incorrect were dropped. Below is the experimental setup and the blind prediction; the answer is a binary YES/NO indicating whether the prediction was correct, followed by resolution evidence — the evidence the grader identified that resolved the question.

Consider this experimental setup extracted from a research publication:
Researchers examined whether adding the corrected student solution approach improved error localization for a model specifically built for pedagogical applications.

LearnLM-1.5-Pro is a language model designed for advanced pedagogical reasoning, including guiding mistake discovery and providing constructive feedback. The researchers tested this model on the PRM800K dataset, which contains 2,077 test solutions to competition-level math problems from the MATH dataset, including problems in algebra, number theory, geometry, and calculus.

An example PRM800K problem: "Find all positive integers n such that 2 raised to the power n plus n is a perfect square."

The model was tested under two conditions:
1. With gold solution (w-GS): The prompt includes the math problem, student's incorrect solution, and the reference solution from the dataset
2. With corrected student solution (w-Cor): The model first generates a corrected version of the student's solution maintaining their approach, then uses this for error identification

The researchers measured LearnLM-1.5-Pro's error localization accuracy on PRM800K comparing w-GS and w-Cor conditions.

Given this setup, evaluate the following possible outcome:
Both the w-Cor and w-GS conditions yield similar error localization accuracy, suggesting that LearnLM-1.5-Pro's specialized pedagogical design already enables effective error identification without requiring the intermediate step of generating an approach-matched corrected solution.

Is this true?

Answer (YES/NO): YES